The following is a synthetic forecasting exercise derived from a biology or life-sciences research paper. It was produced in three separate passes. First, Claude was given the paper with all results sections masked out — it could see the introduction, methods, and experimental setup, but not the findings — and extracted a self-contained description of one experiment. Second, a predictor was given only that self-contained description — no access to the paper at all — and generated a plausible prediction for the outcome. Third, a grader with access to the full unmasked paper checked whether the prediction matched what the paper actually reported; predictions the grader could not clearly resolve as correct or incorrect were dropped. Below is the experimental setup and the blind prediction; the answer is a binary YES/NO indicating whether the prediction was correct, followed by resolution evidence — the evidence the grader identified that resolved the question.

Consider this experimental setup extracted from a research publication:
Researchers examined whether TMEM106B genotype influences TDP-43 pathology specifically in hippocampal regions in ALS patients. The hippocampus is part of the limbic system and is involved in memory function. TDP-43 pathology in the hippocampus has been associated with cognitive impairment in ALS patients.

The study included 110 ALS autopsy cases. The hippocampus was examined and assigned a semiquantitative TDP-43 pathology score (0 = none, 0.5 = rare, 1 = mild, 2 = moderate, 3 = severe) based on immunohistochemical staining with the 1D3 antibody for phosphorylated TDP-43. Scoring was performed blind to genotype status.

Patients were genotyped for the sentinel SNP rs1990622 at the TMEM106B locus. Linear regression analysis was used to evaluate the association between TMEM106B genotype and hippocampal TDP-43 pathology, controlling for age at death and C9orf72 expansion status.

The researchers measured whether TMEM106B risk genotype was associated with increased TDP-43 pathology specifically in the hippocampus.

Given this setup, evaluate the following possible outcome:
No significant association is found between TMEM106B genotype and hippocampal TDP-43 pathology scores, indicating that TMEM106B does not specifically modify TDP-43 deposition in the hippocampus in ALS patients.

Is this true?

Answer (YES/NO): YES